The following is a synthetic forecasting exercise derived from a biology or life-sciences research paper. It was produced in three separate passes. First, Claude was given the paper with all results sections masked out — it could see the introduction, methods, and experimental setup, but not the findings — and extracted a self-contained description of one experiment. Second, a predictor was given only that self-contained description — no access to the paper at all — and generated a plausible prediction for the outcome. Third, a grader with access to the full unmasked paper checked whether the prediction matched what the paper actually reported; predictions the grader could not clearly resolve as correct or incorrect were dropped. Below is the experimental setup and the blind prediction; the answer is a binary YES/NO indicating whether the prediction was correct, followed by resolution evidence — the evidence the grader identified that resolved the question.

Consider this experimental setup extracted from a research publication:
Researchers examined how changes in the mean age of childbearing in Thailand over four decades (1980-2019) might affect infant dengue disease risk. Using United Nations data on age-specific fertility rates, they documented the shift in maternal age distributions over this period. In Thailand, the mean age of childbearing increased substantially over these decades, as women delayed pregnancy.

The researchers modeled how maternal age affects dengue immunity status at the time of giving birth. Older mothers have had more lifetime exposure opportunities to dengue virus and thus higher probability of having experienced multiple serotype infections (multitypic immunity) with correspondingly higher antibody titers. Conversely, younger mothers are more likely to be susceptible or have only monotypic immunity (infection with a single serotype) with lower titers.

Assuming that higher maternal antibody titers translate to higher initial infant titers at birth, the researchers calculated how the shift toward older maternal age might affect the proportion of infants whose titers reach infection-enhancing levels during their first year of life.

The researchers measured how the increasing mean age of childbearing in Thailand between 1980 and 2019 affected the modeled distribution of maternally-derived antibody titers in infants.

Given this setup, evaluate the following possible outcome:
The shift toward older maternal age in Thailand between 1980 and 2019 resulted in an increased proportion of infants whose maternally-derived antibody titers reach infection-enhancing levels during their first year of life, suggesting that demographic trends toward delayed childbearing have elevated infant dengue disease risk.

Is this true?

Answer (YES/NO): NO